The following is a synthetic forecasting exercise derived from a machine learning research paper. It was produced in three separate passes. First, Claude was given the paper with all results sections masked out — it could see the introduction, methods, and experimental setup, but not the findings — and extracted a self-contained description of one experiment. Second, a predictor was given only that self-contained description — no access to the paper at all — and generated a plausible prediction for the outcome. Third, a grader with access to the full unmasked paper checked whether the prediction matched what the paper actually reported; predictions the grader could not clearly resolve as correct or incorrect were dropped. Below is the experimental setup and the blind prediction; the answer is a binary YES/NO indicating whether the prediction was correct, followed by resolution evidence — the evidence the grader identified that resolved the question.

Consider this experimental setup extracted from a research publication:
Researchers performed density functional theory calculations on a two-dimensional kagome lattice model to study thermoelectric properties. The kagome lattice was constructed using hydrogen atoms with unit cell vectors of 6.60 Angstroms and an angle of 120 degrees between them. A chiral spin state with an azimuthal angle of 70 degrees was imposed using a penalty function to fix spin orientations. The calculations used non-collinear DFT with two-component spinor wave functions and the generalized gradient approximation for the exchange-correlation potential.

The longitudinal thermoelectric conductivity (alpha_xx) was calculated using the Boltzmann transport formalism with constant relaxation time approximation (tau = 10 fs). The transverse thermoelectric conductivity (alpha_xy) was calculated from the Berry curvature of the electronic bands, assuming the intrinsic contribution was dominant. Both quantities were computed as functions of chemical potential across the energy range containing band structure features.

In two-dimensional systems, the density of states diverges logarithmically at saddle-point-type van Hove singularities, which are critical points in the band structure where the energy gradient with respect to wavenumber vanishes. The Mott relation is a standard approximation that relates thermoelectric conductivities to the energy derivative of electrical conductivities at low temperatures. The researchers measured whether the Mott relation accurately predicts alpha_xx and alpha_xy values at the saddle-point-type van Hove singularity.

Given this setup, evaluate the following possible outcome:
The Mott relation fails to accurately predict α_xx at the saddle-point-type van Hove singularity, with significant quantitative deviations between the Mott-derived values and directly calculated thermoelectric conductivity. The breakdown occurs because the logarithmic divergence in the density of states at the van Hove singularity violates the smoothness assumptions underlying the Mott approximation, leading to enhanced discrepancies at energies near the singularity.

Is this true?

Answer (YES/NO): YES